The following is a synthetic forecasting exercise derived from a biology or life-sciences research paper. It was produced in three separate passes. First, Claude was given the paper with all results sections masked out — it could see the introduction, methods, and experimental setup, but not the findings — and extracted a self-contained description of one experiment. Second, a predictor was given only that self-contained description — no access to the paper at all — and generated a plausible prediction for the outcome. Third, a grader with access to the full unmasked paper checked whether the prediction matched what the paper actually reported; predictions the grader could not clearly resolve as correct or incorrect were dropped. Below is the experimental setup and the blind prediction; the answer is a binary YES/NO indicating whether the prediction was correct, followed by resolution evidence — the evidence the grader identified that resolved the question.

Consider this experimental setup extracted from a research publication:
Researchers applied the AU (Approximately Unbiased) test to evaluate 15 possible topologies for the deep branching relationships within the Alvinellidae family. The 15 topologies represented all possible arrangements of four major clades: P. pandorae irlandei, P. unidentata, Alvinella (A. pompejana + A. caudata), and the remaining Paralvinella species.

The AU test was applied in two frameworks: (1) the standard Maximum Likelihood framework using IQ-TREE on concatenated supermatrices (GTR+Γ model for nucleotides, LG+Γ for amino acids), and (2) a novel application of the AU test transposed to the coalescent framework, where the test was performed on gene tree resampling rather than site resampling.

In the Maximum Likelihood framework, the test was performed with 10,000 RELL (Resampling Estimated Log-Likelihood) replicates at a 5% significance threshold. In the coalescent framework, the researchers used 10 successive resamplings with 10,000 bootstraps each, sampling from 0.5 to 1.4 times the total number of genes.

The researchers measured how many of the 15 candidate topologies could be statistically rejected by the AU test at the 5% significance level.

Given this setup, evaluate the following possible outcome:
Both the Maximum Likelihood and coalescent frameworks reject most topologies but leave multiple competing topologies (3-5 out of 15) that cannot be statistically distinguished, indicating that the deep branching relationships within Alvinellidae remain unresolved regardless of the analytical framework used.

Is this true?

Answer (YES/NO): NO